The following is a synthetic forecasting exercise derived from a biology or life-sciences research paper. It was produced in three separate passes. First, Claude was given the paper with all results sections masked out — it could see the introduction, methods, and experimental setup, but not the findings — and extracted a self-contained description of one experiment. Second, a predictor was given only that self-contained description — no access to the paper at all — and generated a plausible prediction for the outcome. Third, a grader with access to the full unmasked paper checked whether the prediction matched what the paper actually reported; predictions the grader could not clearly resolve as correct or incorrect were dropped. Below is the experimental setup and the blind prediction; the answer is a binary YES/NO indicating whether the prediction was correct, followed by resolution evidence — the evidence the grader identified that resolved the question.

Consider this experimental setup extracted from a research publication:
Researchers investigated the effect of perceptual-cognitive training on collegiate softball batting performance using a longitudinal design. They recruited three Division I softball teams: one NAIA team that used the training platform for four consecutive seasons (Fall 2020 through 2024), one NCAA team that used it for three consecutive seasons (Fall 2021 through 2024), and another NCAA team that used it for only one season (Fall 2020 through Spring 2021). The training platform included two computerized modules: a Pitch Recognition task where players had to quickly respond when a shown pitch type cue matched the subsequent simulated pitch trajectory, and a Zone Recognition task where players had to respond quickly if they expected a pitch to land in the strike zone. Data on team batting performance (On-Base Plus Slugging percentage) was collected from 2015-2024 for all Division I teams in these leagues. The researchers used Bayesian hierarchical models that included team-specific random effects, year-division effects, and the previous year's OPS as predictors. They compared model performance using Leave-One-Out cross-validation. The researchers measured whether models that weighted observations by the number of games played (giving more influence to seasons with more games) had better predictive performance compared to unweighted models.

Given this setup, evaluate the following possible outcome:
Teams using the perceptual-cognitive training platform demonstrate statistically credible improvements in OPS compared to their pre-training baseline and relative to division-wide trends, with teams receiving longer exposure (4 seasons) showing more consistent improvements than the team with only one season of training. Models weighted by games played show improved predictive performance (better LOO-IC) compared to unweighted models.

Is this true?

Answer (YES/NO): YES